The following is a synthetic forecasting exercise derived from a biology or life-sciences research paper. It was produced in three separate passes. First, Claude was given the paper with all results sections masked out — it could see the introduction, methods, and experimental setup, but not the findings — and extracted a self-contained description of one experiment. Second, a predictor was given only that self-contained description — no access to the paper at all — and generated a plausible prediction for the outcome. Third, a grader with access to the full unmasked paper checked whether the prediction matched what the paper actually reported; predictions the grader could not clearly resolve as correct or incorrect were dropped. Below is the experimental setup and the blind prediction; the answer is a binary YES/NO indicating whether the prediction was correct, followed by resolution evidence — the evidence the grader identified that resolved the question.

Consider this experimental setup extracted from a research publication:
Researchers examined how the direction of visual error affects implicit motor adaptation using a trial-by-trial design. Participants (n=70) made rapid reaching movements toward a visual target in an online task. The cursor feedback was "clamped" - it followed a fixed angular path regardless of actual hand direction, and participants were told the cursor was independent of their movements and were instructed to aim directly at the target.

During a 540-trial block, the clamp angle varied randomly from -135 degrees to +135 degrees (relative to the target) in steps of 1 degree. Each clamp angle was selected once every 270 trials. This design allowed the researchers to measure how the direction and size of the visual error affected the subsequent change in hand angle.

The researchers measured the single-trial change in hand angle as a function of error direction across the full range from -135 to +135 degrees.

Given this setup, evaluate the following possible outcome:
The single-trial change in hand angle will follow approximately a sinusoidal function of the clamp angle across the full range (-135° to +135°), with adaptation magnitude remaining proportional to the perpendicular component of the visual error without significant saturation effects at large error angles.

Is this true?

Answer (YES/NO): NO